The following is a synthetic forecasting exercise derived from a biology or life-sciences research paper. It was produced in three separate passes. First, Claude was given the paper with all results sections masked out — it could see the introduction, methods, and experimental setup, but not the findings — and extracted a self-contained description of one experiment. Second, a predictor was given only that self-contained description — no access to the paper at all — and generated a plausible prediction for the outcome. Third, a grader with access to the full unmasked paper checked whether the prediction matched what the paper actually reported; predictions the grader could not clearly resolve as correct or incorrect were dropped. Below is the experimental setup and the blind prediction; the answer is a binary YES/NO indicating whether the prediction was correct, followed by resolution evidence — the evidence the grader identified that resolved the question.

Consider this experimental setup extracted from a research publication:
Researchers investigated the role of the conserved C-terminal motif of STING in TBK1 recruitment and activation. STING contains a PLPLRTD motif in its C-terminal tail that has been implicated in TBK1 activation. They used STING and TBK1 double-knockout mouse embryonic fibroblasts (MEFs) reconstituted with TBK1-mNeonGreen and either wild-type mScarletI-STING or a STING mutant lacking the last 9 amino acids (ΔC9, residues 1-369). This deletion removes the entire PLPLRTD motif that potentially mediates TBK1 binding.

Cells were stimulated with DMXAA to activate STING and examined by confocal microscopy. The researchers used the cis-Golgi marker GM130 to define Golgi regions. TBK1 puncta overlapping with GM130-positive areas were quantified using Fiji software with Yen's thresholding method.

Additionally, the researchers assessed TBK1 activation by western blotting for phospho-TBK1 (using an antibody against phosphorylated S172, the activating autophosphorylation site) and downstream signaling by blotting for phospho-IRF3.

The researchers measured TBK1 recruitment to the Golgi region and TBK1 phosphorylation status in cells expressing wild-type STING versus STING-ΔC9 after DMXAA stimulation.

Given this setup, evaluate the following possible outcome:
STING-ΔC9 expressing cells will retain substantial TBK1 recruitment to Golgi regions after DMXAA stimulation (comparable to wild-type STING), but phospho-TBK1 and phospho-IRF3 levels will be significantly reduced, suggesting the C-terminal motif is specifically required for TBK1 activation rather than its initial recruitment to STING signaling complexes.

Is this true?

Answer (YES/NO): YES